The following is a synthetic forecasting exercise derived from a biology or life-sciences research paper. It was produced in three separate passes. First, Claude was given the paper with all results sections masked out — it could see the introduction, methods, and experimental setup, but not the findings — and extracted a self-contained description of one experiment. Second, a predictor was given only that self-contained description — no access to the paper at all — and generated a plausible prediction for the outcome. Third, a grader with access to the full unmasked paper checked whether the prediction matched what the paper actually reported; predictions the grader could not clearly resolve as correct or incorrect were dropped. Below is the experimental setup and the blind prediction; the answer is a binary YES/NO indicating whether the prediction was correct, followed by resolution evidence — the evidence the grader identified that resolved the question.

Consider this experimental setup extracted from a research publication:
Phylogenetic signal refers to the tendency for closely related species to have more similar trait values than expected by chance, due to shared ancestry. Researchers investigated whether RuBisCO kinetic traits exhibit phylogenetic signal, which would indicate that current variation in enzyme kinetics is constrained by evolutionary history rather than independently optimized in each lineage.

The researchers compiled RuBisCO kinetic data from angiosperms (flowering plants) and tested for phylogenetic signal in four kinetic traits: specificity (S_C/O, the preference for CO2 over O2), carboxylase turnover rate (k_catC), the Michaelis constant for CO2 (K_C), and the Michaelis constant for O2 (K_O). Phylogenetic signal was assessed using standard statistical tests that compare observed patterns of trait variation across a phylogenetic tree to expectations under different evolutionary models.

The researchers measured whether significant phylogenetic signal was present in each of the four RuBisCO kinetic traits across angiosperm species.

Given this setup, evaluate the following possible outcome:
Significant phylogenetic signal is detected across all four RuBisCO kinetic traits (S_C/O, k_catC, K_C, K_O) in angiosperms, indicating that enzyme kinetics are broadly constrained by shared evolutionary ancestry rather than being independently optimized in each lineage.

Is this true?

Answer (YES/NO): NO